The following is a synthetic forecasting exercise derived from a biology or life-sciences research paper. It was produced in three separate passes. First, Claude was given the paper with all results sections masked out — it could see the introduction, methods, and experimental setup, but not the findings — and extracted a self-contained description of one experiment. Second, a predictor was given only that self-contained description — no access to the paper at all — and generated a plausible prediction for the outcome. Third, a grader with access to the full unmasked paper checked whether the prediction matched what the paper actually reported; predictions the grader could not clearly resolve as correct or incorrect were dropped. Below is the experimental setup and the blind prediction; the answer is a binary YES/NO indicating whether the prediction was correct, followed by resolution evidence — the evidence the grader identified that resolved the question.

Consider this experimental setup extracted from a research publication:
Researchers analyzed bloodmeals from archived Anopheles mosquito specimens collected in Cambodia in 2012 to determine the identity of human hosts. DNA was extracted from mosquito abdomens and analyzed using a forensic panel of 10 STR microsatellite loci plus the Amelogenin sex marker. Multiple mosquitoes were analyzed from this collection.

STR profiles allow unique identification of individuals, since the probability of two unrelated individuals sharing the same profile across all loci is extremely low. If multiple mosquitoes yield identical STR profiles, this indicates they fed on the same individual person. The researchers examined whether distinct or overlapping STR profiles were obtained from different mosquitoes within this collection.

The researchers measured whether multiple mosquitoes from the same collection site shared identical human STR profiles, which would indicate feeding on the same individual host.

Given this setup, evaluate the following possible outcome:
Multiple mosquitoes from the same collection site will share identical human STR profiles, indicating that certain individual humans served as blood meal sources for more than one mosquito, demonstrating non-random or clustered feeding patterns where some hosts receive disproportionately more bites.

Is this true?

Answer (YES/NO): YES